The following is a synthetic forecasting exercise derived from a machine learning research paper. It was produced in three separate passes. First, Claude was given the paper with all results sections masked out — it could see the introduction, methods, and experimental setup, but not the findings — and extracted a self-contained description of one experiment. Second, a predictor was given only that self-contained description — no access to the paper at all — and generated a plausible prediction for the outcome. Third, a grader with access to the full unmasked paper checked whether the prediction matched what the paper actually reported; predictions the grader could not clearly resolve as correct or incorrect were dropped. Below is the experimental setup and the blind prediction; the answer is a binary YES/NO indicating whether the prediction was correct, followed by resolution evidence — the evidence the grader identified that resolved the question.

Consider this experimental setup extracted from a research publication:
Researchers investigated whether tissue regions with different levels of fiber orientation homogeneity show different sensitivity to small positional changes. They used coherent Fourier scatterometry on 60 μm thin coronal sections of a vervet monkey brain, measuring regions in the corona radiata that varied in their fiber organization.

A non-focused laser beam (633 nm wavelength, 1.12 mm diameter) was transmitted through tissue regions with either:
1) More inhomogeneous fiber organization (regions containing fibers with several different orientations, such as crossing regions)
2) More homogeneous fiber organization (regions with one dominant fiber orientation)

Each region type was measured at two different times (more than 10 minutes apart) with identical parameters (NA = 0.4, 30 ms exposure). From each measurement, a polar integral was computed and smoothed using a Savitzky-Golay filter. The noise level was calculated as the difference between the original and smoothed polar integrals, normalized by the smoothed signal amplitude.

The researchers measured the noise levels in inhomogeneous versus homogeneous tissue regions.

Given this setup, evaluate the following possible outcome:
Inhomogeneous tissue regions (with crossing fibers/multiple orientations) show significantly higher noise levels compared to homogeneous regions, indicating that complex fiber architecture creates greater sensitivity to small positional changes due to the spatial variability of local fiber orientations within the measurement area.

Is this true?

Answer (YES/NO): YES